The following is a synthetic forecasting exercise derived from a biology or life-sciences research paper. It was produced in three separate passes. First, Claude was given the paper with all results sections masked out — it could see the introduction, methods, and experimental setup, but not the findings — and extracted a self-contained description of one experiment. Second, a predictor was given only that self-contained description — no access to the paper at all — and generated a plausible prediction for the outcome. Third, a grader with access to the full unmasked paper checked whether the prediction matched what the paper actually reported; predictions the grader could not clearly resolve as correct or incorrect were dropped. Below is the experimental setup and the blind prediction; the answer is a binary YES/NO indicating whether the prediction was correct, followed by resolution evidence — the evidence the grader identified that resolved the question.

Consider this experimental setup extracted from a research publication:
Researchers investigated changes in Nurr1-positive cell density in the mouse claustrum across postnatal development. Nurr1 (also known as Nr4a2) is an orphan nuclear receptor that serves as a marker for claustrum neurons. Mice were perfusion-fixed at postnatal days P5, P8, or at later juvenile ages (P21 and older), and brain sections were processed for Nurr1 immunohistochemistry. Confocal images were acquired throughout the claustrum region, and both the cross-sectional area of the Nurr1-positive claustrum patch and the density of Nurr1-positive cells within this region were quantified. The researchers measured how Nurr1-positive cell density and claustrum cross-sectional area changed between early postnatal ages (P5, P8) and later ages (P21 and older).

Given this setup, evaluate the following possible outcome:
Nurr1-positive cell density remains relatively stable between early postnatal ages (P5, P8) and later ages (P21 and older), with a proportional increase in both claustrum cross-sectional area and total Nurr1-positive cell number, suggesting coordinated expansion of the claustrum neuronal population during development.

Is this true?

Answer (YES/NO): NO